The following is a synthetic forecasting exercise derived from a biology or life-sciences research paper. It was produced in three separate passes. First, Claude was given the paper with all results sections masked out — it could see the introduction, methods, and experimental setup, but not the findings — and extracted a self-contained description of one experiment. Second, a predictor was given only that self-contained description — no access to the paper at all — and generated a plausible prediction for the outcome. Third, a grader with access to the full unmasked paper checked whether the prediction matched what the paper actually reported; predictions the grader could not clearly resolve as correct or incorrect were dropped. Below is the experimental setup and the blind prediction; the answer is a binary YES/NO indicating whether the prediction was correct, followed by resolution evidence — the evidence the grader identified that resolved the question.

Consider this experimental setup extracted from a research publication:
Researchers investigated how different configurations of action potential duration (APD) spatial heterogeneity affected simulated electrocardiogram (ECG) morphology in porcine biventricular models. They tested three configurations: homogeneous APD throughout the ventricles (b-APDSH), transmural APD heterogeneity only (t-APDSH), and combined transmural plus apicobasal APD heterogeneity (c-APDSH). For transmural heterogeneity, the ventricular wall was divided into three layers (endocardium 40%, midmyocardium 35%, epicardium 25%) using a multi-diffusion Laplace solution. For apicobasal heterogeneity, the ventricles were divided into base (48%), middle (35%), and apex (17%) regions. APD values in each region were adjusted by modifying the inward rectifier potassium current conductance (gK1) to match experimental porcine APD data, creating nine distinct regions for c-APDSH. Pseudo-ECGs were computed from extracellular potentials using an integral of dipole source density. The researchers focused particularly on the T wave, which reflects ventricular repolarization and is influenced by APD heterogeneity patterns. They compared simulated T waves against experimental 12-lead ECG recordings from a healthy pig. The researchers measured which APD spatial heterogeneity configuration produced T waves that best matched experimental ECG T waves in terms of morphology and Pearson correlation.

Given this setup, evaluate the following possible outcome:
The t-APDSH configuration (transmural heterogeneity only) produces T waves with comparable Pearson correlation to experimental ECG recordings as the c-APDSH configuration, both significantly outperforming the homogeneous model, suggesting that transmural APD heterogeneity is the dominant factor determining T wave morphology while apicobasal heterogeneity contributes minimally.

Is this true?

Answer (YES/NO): YES